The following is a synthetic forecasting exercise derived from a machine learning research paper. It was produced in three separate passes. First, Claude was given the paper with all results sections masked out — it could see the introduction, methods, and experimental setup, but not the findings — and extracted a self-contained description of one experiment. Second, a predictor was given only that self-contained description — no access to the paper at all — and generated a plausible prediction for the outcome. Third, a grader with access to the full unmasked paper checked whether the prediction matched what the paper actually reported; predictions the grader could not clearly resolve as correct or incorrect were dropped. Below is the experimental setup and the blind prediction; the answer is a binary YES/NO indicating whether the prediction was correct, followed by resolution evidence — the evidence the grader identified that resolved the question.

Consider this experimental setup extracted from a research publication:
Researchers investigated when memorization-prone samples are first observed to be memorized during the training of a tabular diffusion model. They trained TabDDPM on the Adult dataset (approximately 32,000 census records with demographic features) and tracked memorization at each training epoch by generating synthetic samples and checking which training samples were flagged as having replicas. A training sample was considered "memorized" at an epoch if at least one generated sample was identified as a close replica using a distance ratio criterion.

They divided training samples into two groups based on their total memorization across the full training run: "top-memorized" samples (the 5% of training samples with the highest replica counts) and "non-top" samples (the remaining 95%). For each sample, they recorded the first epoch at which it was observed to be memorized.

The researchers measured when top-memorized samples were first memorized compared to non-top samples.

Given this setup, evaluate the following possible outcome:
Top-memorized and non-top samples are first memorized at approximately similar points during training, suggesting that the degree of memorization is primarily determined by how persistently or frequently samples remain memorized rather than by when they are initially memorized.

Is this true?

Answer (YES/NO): NO